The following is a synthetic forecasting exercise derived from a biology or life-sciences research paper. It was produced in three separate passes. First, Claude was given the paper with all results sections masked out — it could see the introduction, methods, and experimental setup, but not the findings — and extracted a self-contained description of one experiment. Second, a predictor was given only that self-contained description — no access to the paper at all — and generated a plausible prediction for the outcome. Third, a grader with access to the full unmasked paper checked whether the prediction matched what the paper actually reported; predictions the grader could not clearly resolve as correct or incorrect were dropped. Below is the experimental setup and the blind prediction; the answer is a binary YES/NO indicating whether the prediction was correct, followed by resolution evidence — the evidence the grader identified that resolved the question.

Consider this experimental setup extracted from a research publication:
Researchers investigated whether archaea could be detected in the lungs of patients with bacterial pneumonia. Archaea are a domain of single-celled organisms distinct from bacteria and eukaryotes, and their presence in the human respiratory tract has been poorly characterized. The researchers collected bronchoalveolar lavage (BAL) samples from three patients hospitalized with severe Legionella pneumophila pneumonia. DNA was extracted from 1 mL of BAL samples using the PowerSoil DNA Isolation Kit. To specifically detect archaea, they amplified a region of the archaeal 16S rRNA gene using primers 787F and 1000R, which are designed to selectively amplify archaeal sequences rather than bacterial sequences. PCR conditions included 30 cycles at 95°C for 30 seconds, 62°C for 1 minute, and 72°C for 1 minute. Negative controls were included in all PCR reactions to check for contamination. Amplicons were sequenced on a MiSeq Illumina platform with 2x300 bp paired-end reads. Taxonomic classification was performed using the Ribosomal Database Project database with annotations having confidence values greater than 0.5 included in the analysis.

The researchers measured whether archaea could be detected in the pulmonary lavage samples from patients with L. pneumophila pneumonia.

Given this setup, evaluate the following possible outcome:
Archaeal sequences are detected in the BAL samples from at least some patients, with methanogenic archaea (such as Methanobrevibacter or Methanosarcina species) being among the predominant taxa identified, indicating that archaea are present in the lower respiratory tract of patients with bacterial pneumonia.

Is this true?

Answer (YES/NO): YES